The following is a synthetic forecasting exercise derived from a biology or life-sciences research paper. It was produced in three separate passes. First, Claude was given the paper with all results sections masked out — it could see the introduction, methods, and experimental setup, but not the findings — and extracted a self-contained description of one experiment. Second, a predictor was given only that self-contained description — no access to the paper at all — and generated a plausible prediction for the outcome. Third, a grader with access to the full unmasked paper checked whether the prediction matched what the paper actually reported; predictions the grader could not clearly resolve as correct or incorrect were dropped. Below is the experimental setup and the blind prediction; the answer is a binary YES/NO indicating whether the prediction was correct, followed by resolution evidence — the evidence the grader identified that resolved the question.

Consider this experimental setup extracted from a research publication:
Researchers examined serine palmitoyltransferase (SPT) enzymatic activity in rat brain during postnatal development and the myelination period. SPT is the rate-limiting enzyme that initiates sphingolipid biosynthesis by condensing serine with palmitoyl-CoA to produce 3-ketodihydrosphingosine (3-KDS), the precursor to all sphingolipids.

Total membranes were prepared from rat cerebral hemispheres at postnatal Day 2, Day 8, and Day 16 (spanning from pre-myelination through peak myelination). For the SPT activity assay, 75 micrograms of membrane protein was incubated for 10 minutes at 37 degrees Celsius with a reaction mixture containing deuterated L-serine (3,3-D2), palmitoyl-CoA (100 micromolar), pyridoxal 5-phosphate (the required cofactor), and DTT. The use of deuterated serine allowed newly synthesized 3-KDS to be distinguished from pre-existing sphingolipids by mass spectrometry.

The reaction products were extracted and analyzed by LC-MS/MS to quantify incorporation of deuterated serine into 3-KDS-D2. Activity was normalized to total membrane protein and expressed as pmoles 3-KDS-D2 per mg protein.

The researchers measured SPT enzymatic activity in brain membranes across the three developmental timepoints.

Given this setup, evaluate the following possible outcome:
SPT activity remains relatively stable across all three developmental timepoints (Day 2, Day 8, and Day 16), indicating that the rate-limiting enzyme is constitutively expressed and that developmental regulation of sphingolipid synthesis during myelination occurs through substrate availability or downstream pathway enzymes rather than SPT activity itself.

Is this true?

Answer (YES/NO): NO